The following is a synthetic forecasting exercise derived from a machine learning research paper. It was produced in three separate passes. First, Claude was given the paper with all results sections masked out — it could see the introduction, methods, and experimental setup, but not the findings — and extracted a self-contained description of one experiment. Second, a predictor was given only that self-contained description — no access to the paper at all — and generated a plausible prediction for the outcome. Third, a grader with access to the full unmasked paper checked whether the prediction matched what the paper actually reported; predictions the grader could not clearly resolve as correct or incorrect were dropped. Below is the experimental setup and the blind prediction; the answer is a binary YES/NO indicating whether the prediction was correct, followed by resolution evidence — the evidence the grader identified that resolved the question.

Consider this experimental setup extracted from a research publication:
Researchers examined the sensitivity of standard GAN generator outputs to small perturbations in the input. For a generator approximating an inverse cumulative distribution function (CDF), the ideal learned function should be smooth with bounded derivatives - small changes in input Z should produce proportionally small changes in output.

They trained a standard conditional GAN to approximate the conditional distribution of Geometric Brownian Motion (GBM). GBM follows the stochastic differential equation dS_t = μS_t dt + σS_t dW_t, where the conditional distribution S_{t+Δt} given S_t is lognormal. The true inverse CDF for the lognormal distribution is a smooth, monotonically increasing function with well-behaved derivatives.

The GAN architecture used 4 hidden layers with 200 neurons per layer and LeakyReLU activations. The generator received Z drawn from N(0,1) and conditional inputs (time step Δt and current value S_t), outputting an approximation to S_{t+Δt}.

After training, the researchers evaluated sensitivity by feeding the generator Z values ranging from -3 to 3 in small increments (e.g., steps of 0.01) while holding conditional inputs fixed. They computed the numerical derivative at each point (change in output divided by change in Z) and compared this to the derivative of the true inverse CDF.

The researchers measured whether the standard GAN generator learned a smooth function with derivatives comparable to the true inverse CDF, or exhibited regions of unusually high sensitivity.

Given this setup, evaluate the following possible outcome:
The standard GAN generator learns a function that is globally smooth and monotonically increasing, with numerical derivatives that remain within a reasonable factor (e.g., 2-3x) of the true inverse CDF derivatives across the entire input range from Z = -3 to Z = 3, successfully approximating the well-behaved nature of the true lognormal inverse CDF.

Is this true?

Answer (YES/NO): NO